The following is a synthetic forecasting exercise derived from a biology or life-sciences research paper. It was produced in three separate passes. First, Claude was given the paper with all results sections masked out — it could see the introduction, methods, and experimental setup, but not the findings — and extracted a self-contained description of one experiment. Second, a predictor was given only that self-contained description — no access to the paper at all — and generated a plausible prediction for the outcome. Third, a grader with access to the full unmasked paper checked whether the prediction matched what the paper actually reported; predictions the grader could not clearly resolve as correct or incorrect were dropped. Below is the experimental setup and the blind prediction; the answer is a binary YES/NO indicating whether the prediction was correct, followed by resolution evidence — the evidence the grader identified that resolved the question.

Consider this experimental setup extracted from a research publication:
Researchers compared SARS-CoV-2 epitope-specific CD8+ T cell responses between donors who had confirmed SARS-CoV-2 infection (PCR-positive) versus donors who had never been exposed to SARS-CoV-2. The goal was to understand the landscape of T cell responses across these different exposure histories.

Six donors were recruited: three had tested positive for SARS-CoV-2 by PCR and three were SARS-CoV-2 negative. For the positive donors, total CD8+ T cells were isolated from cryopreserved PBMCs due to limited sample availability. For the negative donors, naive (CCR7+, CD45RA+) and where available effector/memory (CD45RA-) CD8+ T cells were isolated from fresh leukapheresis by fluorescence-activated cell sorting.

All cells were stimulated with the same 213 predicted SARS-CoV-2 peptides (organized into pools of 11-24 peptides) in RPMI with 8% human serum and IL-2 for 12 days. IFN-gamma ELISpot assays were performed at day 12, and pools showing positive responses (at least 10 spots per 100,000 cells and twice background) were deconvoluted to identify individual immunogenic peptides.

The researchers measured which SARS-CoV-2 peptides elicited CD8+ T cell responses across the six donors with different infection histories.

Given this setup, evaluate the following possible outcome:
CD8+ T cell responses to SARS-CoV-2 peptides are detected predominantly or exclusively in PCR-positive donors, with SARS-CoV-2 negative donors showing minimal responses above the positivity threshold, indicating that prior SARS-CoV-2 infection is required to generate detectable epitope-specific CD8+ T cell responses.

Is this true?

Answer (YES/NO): NO